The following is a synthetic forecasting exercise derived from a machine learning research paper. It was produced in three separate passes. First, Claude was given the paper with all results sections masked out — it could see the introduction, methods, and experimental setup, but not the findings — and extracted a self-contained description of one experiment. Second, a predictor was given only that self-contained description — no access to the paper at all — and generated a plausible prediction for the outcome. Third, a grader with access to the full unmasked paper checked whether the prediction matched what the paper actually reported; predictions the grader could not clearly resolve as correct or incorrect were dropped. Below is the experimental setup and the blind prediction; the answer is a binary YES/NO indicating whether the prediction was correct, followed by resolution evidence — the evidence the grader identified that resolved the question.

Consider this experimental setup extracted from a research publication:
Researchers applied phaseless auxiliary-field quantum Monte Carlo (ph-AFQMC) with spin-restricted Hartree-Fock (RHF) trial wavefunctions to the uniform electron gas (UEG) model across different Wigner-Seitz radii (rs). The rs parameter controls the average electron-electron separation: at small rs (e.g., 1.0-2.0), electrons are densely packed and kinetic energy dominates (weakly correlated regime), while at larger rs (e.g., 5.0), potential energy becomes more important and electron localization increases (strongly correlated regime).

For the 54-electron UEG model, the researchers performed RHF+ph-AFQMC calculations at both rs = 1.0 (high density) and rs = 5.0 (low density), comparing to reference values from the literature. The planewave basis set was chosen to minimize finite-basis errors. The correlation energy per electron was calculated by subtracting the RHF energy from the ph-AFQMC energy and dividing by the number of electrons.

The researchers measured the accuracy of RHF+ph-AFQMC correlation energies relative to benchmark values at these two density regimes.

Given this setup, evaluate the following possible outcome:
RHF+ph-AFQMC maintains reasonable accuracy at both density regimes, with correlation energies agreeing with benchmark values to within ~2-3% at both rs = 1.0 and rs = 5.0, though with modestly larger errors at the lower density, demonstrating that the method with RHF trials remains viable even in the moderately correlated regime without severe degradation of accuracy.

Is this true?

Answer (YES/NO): NO